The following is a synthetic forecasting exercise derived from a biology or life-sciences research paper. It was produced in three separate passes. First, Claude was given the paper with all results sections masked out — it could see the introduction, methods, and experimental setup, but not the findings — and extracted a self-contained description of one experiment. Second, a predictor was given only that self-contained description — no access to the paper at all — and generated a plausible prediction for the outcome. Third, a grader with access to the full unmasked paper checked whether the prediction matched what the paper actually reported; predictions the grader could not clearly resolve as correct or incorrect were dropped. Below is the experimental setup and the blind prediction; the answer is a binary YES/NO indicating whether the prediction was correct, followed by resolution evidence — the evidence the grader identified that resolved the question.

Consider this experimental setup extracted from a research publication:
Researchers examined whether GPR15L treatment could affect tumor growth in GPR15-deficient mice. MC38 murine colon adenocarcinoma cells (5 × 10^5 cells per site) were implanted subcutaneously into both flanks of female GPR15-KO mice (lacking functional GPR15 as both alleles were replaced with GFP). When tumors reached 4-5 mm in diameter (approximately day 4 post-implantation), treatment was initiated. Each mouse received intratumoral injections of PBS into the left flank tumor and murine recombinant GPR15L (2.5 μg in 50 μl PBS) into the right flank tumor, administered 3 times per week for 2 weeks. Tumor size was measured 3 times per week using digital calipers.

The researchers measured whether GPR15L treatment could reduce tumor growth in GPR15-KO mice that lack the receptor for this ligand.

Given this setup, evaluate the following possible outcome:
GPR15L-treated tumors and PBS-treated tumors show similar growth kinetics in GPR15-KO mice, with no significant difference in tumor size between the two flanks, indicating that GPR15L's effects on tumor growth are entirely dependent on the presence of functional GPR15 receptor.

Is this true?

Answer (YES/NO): YES